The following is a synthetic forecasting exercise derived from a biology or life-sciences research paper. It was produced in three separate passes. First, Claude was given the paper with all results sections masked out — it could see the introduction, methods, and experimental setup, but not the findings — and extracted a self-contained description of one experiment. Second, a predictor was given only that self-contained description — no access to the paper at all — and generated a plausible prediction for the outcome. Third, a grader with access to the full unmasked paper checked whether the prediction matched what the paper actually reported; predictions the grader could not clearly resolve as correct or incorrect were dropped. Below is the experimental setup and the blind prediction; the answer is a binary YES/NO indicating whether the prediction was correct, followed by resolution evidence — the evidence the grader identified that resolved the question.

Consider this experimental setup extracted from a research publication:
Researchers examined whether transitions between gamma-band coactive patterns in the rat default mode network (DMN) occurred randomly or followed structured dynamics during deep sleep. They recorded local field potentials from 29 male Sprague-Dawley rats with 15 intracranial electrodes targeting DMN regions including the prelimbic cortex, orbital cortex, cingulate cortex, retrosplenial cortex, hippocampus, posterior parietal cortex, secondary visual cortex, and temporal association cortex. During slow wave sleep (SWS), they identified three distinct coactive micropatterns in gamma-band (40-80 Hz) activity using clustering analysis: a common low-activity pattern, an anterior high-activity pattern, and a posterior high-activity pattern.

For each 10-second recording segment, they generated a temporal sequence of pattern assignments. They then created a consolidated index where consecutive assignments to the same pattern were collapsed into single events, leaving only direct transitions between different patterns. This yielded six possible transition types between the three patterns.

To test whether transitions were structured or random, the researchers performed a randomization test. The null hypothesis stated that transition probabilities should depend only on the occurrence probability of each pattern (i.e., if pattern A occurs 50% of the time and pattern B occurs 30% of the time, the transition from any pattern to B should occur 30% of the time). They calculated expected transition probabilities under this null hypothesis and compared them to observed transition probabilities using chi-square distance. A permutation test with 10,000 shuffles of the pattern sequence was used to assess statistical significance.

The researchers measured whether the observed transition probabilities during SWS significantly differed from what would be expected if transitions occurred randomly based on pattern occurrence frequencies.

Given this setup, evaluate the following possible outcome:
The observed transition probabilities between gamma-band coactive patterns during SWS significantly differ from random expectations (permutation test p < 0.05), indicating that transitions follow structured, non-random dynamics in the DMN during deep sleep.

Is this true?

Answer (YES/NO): YES